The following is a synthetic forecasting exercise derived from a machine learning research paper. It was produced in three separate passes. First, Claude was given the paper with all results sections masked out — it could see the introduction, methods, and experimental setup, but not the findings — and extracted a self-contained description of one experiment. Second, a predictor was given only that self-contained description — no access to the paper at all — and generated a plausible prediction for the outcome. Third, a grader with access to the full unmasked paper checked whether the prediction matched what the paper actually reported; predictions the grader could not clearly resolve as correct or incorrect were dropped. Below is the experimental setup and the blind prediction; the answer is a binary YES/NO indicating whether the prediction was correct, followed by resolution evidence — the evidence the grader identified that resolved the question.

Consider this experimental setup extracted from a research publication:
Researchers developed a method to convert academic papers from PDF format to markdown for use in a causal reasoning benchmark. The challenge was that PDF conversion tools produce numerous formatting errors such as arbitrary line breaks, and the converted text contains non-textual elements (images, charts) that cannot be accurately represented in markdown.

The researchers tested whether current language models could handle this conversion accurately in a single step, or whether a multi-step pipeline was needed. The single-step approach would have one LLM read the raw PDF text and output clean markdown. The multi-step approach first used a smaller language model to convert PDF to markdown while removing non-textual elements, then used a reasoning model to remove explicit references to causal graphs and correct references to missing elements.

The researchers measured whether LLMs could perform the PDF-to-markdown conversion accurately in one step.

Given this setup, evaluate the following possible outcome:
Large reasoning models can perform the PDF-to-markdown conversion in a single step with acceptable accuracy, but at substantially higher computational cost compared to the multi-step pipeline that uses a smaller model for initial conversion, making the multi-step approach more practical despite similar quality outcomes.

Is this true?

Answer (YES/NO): NO